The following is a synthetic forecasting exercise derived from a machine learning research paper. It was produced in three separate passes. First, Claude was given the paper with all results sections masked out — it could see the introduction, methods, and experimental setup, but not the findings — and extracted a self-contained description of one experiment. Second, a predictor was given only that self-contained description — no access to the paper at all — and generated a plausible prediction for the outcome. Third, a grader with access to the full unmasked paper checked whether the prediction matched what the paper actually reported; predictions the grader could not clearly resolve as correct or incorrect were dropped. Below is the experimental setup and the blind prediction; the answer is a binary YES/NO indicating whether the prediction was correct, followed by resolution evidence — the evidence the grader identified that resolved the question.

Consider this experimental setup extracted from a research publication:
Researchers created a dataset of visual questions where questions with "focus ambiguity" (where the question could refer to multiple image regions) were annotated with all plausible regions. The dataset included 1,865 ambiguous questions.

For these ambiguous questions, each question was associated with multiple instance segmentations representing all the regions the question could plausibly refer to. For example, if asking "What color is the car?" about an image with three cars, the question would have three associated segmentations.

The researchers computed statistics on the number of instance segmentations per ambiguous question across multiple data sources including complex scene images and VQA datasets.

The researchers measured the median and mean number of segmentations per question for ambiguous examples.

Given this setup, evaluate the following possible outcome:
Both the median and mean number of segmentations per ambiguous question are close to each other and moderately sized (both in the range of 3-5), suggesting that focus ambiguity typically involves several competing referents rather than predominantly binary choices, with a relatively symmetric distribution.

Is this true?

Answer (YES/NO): YES